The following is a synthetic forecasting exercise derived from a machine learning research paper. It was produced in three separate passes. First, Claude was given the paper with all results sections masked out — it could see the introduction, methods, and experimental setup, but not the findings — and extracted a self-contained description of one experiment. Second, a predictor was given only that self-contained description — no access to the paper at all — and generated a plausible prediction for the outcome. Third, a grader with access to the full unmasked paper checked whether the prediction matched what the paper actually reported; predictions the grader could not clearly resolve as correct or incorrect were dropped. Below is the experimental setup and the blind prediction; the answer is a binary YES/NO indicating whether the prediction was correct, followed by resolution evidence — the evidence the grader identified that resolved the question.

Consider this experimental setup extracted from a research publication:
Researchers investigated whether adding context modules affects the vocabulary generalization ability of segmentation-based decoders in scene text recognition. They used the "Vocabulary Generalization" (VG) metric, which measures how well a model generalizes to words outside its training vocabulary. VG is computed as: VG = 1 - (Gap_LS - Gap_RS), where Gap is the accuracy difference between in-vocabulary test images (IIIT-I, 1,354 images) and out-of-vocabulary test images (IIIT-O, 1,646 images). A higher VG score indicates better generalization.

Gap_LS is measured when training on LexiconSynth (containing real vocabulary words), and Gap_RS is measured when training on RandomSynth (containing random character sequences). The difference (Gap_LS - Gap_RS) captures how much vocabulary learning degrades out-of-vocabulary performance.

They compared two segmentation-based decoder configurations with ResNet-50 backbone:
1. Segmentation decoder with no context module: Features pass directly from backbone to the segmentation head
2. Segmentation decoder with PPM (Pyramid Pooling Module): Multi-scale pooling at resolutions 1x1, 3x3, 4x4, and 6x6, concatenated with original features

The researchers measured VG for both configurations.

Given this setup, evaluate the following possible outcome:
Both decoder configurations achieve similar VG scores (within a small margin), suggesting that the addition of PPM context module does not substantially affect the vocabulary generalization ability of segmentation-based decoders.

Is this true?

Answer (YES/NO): NO